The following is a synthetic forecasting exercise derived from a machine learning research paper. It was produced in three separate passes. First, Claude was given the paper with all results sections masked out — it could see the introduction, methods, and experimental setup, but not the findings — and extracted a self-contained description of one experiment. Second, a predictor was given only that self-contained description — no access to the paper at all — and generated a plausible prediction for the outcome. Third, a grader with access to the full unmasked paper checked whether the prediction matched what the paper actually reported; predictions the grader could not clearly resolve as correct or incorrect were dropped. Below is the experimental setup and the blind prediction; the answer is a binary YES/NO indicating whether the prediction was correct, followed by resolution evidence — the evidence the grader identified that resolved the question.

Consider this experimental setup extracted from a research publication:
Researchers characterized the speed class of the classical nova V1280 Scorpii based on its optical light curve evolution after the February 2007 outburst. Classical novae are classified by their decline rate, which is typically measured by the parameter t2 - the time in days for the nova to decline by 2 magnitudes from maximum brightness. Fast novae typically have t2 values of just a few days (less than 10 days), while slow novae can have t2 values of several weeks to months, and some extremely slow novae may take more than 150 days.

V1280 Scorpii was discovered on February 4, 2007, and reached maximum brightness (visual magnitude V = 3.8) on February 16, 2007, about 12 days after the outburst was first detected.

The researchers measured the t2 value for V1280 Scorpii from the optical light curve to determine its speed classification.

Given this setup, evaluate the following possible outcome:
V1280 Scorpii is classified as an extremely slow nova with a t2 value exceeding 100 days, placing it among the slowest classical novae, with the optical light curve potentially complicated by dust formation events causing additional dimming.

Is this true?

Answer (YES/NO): NO